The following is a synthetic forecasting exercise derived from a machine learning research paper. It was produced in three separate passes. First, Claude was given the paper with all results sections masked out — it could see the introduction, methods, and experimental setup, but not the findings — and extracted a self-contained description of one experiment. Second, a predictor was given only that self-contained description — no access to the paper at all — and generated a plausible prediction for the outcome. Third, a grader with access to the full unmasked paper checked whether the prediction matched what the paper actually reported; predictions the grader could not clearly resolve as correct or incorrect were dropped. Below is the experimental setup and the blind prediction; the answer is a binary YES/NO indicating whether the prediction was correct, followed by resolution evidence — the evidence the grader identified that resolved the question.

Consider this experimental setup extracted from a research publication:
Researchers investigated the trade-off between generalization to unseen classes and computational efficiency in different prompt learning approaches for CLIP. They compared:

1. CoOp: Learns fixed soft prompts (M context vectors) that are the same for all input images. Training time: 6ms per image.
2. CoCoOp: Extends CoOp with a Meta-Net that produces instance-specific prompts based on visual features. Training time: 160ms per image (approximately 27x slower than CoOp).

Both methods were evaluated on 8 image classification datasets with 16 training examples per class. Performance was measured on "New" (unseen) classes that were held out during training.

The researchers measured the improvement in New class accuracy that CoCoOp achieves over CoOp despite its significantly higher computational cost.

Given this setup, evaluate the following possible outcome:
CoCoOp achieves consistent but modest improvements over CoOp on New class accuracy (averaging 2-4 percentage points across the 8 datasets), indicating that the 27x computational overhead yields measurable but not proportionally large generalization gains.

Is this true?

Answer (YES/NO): NO